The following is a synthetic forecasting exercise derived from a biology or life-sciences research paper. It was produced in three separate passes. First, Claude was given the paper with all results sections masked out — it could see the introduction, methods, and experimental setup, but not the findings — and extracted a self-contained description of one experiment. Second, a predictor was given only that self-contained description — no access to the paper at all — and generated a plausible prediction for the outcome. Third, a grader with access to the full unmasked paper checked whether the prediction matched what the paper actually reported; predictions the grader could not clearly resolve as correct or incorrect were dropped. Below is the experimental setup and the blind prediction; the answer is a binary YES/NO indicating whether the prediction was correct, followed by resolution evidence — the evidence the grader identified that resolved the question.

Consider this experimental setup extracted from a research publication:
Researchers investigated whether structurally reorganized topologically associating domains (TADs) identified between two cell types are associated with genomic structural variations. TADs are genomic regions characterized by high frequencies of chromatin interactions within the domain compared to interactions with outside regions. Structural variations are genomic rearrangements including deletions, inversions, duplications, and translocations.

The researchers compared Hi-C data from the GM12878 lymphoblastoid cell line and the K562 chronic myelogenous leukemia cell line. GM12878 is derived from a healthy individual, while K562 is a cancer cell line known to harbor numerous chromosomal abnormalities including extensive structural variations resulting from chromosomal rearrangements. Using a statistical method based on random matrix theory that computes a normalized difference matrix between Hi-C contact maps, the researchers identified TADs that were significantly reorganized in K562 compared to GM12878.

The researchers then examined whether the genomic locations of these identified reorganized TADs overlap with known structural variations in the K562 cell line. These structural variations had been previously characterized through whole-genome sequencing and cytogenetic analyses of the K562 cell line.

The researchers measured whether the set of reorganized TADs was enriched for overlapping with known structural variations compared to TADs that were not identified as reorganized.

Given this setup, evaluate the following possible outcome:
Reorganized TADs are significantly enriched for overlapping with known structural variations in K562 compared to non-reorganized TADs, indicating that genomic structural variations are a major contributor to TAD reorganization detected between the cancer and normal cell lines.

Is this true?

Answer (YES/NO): YES